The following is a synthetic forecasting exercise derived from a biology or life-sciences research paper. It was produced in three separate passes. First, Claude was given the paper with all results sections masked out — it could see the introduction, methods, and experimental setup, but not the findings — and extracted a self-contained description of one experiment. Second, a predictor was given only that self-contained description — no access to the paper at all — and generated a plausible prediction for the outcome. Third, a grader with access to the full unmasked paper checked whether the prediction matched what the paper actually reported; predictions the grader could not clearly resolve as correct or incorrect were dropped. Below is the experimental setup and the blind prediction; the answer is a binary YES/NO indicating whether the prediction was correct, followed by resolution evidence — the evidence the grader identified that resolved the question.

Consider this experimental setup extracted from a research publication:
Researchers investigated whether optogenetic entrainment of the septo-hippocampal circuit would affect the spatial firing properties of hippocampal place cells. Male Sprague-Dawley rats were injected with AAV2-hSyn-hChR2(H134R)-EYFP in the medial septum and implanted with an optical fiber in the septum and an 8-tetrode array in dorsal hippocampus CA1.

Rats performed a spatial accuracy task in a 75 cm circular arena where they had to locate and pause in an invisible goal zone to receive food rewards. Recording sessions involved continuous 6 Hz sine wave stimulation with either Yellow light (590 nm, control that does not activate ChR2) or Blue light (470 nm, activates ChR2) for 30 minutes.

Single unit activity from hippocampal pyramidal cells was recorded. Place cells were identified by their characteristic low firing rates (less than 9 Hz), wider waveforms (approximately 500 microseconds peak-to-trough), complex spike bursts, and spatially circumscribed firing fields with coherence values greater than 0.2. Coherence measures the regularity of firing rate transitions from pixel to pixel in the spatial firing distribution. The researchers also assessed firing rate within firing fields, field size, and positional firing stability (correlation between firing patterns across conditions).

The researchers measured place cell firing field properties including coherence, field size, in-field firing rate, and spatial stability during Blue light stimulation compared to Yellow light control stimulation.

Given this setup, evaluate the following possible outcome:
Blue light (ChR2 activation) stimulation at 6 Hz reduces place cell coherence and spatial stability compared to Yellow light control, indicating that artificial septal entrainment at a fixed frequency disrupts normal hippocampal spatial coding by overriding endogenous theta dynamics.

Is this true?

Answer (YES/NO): NO